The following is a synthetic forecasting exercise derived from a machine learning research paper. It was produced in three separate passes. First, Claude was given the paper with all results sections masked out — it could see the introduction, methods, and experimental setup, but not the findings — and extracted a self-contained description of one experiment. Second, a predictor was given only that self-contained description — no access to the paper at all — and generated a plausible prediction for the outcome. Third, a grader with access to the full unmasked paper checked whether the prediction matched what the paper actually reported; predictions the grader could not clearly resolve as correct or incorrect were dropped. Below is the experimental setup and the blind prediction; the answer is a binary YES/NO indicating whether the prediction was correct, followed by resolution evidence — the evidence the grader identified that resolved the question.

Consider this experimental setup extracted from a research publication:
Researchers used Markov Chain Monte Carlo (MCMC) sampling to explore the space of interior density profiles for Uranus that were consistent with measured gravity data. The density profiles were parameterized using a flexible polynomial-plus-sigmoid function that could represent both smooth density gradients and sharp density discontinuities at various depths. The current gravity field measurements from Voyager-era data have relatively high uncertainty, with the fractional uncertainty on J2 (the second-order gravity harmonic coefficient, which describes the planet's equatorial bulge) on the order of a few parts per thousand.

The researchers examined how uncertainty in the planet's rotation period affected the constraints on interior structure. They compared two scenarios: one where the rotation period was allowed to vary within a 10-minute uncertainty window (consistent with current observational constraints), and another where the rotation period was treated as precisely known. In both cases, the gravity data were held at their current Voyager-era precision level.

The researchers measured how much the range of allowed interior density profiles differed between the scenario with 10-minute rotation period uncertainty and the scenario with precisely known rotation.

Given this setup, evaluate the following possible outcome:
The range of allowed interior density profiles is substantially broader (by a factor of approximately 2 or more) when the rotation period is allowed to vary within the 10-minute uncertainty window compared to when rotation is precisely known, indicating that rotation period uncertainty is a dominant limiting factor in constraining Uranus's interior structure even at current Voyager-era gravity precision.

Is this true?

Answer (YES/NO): NO